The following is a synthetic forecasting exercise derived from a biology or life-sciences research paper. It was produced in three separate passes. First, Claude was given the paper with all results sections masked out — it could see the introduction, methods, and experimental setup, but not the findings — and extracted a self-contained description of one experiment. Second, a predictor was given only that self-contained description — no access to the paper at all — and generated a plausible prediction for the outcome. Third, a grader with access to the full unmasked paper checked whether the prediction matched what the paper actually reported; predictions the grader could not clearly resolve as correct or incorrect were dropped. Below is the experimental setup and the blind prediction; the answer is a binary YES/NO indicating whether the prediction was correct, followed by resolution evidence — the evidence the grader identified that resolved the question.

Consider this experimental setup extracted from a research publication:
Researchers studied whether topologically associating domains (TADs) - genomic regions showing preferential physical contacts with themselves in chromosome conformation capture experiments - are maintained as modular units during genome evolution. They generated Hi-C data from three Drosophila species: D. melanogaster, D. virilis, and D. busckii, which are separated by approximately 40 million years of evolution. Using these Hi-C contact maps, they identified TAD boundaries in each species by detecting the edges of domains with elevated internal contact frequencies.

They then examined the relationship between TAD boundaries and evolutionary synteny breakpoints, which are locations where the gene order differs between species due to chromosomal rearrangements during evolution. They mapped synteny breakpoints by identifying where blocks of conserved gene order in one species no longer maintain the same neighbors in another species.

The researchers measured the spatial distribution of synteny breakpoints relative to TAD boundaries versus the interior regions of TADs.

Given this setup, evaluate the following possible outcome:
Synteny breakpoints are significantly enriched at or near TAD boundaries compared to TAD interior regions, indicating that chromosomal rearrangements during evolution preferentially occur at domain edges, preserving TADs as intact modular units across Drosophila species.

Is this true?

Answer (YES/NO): YES